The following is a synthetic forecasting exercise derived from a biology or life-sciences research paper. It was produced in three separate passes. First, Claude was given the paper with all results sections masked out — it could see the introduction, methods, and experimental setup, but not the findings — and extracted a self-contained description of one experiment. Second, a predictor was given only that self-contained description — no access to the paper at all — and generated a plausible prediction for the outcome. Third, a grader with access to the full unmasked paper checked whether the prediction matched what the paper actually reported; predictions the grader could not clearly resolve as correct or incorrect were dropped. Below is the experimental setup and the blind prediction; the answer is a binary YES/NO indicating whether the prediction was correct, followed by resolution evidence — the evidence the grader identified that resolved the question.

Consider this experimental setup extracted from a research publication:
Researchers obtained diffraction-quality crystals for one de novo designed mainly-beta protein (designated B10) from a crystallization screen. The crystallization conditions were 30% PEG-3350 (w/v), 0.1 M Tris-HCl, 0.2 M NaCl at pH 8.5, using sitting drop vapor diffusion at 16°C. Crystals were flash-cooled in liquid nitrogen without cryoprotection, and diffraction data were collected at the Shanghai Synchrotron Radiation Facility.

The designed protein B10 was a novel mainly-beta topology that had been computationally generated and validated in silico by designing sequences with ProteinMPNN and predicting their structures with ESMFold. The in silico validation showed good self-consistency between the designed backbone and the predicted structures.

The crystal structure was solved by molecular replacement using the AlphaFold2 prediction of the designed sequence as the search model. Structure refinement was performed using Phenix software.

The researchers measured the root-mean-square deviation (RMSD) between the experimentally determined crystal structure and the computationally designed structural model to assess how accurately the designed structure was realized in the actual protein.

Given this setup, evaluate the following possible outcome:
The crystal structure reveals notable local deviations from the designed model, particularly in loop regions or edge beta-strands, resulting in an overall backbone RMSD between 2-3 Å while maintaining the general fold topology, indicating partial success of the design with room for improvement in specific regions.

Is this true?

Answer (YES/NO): NO